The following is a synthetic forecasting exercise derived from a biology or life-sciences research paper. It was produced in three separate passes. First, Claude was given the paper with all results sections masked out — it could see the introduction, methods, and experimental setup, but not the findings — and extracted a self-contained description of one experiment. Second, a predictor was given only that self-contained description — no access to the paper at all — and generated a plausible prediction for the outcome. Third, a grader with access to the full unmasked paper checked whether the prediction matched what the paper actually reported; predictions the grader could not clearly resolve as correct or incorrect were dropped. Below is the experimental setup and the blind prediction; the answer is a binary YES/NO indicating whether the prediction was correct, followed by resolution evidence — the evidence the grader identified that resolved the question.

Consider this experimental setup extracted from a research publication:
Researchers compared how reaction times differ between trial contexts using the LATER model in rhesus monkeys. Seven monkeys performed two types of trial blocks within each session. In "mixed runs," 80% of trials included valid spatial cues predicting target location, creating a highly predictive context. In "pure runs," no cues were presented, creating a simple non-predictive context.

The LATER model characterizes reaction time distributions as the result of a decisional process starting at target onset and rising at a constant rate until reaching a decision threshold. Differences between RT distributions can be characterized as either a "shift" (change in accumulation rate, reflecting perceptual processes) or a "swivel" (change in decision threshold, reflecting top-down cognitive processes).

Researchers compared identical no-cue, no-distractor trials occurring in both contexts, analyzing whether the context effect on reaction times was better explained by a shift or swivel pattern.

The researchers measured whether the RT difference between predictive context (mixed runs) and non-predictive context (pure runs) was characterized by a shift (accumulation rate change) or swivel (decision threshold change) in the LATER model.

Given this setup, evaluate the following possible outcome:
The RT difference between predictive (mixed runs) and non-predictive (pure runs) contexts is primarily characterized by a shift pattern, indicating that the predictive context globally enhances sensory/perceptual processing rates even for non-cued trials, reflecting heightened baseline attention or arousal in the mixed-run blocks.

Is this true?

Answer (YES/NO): YES